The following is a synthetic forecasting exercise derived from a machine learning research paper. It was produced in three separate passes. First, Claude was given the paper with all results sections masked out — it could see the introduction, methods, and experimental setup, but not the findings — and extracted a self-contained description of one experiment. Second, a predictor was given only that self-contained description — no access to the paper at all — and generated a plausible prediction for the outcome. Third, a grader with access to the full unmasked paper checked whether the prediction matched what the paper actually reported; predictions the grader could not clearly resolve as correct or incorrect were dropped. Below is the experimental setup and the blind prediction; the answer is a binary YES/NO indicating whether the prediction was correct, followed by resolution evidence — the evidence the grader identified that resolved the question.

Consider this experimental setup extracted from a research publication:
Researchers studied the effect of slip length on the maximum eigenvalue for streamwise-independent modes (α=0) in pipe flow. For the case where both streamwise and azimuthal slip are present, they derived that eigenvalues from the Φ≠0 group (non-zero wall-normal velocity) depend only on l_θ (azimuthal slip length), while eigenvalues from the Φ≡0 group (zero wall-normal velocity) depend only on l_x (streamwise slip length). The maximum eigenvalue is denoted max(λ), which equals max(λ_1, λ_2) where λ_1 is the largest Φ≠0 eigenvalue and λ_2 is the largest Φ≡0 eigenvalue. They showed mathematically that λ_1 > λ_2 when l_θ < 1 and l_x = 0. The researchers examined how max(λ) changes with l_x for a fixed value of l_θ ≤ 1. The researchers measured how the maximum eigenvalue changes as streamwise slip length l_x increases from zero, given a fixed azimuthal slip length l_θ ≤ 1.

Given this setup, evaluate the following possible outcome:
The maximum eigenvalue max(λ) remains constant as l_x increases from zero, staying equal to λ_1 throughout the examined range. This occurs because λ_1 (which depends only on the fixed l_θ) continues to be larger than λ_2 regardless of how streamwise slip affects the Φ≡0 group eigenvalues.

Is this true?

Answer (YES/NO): NO